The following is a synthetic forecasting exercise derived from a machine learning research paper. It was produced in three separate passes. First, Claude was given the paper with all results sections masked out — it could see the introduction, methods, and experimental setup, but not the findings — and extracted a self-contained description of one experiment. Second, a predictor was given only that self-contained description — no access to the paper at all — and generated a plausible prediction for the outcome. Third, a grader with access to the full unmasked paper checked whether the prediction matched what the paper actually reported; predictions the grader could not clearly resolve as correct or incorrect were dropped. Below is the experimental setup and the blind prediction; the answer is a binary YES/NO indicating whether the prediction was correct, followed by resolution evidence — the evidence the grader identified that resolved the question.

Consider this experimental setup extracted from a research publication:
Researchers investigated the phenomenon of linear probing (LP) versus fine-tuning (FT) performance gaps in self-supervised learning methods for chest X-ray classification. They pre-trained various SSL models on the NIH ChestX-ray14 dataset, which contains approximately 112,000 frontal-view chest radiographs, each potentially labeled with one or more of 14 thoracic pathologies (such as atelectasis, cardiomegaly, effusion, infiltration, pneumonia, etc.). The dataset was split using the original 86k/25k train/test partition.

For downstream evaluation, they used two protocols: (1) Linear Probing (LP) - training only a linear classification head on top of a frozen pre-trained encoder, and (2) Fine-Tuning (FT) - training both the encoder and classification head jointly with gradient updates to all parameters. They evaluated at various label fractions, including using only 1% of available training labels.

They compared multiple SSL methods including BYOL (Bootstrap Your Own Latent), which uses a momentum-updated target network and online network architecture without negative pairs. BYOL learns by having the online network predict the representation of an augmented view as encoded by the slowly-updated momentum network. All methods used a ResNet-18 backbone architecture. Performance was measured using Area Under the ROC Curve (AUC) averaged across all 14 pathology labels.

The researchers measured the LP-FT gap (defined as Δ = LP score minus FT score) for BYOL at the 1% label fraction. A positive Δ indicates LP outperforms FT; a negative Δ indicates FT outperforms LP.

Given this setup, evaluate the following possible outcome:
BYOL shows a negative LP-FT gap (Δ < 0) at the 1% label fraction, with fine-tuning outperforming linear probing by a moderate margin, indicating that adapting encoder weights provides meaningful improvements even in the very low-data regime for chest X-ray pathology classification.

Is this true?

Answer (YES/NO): YES